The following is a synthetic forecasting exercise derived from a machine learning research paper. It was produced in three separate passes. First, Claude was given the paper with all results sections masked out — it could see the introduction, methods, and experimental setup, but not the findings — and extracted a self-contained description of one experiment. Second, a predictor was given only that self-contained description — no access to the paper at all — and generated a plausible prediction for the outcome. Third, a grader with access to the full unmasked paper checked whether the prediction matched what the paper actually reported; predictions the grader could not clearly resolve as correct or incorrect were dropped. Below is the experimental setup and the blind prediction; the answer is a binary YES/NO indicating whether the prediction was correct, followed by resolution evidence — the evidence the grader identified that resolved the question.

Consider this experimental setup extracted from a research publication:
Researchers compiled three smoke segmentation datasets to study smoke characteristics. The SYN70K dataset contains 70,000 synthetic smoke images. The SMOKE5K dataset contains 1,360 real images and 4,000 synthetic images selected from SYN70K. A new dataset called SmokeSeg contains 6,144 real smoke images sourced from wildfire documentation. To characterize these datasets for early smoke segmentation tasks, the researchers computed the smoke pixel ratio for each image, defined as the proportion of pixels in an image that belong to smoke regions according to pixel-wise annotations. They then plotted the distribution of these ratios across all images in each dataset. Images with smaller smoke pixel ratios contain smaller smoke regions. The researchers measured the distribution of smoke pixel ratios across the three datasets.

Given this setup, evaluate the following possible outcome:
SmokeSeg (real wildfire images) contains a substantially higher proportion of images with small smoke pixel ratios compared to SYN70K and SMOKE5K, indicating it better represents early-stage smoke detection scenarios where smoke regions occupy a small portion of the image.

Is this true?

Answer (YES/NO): YES